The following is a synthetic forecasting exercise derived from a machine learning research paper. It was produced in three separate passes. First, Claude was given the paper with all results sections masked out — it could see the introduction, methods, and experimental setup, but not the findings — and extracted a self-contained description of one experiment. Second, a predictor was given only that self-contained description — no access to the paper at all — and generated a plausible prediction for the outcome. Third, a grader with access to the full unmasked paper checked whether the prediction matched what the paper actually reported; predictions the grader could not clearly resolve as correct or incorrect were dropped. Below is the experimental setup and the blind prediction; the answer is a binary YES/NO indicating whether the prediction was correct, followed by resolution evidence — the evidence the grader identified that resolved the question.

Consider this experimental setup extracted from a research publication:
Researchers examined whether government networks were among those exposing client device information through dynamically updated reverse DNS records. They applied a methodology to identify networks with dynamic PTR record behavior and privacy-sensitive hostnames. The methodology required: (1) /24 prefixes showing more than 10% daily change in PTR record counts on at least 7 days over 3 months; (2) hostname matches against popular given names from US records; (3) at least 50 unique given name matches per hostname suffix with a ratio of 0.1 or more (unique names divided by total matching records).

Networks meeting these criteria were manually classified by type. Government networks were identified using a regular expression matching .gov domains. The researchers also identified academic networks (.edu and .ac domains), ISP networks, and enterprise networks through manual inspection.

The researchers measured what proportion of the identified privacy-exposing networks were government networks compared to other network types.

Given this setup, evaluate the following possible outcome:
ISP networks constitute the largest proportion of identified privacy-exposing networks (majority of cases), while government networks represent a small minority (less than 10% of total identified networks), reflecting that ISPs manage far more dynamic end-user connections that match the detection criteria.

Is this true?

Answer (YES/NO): NO